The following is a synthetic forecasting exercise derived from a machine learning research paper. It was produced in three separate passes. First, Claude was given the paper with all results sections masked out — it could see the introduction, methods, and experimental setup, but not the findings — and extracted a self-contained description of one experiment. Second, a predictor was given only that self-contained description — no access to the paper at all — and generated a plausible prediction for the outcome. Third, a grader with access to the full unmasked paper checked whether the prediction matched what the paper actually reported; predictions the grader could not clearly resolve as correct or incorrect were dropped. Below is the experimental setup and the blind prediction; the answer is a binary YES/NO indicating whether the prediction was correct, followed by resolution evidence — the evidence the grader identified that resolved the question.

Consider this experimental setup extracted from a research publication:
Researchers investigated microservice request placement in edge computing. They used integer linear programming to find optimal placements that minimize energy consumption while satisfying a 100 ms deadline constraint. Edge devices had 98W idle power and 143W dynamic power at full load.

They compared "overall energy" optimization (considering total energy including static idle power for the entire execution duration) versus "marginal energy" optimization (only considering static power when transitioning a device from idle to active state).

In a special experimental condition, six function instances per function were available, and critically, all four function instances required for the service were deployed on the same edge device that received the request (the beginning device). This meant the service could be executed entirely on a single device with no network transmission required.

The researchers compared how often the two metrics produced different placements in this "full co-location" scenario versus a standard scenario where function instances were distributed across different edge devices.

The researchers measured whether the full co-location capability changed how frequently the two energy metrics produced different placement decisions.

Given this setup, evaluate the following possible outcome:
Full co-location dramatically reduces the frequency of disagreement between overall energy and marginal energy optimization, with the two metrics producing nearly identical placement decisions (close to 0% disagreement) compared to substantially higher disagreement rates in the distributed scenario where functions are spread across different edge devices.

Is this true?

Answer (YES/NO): NO